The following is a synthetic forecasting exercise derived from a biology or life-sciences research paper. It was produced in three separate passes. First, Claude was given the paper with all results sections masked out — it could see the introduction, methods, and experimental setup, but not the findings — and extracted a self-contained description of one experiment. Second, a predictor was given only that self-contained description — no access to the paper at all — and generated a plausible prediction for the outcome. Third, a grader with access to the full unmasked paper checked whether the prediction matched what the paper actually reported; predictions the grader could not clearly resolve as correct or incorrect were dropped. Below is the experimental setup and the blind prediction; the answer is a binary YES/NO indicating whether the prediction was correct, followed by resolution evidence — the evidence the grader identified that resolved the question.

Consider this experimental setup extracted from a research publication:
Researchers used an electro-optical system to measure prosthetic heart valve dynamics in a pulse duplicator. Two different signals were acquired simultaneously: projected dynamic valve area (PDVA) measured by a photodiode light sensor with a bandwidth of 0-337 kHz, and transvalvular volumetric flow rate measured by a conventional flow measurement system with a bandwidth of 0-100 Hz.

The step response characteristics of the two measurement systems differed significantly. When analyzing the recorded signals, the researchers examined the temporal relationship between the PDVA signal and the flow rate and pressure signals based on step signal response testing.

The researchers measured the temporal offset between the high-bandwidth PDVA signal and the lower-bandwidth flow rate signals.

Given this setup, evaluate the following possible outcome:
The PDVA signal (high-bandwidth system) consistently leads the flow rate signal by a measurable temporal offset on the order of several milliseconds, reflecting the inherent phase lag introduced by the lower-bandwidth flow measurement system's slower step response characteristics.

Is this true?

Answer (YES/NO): YES